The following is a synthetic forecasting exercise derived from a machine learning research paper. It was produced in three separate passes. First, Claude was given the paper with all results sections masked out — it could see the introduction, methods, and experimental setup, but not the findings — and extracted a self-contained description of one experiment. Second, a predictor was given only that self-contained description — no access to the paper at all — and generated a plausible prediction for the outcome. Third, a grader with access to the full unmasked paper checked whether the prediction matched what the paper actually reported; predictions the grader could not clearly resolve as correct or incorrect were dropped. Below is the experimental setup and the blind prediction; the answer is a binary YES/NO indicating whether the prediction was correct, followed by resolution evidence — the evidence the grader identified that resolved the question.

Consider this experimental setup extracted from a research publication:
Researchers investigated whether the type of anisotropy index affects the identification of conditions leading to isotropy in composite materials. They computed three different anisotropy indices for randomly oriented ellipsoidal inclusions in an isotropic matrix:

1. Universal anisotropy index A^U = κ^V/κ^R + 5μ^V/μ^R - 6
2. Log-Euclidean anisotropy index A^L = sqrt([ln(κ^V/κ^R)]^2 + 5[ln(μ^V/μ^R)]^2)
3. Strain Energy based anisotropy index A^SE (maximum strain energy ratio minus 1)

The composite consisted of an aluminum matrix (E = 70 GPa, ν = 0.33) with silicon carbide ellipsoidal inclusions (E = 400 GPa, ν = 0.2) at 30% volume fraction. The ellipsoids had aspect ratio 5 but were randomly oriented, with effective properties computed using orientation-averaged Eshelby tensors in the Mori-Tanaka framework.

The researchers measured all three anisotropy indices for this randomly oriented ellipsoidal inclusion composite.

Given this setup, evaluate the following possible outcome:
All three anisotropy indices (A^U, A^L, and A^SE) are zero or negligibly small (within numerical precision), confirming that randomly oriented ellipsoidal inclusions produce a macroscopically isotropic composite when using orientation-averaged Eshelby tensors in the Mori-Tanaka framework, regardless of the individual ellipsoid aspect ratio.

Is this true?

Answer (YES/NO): YES